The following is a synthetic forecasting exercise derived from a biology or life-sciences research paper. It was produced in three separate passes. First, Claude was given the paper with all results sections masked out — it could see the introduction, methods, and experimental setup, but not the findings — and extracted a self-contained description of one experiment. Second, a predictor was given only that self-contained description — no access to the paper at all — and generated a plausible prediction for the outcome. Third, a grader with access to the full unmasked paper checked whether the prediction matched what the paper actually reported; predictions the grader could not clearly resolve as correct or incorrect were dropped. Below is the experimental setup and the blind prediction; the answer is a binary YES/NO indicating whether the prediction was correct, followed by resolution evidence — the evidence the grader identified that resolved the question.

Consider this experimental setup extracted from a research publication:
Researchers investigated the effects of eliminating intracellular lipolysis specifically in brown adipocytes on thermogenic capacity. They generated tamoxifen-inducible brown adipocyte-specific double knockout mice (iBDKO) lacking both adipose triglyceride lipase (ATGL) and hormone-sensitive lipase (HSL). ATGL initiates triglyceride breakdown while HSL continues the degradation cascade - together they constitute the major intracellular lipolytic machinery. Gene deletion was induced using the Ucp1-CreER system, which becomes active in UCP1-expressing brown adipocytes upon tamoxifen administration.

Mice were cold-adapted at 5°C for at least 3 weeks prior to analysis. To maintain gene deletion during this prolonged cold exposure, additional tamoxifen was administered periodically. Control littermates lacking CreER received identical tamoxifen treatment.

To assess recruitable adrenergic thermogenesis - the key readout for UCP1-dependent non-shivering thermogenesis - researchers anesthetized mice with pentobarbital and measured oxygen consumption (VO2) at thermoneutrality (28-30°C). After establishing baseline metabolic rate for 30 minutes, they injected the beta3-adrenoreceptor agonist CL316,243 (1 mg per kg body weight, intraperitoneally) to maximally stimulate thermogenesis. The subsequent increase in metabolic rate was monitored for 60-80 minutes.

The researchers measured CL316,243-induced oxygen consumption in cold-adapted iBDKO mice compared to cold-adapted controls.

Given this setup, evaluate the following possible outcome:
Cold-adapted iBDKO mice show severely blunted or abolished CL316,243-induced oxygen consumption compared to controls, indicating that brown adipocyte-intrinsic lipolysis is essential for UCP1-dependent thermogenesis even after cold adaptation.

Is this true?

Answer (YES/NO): NO